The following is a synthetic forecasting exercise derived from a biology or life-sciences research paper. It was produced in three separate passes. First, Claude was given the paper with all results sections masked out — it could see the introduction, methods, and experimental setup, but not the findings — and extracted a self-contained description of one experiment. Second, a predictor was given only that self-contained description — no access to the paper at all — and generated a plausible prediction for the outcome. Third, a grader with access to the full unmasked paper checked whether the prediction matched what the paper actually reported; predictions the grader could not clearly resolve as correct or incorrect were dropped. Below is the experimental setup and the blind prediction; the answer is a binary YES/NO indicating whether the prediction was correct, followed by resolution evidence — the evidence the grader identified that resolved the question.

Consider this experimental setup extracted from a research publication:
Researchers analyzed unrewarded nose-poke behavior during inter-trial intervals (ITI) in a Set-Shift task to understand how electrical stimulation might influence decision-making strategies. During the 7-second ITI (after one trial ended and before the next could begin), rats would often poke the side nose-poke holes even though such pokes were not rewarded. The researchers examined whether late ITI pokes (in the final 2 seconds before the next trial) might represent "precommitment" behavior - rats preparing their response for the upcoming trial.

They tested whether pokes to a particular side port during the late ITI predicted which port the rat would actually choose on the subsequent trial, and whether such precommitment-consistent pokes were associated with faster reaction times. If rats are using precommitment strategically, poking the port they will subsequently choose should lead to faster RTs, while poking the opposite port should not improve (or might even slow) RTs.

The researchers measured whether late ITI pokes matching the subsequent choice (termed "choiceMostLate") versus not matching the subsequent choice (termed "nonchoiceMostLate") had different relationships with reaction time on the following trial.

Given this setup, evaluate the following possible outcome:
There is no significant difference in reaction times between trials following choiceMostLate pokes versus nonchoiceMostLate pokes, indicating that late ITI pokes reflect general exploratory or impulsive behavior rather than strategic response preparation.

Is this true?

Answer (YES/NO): NO